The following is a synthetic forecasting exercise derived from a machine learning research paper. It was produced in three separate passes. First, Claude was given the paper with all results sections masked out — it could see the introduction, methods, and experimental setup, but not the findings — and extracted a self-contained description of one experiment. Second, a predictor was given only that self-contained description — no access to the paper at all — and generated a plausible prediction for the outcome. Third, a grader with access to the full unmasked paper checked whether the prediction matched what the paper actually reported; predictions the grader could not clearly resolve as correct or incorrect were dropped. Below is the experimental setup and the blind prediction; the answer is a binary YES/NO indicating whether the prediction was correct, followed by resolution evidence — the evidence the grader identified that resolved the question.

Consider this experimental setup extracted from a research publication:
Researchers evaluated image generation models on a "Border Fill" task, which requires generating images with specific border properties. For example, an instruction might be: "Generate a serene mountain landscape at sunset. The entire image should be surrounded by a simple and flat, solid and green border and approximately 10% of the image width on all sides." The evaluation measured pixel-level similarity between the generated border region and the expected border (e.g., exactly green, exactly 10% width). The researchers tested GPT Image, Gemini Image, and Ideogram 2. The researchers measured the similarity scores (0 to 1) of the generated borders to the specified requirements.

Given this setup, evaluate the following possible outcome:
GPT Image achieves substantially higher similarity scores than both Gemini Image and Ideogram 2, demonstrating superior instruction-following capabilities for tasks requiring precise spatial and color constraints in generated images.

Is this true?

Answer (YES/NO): YES